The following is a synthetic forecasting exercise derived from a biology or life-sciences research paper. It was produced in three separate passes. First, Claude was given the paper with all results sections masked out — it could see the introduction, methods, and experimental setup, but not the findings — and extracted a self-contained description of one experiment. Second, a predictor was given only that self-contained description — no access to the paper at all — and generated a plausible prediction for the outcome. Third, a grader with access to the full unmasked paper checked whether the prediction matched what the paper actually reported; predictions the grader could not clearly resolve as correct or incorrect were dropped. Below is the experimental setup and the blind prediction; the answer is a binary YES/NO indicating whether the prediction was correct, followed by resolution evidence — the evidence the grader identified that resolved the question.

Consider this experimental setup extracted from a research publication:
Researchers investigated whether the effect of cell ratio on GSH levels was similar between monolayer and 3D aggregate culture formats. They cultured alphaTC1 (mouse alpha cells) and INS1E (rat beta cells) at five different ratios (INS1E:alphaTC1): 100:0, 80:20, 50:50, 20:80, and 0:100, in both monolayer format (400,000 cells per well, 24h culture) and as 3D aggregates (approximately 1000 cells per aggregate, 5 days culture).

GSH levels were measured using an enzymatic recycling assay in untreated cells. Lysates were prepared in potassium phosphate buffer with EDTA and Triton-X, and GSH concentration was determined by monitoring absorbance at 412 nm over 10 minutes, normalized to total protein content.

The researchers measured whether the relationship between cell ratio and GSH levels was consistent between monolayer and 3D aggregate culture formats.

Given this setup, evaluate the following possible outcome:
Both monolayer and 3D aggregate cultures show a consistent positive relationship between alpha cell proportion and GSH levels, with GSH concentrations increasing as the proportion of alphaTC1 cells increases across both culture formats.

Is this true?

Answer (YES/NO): NO